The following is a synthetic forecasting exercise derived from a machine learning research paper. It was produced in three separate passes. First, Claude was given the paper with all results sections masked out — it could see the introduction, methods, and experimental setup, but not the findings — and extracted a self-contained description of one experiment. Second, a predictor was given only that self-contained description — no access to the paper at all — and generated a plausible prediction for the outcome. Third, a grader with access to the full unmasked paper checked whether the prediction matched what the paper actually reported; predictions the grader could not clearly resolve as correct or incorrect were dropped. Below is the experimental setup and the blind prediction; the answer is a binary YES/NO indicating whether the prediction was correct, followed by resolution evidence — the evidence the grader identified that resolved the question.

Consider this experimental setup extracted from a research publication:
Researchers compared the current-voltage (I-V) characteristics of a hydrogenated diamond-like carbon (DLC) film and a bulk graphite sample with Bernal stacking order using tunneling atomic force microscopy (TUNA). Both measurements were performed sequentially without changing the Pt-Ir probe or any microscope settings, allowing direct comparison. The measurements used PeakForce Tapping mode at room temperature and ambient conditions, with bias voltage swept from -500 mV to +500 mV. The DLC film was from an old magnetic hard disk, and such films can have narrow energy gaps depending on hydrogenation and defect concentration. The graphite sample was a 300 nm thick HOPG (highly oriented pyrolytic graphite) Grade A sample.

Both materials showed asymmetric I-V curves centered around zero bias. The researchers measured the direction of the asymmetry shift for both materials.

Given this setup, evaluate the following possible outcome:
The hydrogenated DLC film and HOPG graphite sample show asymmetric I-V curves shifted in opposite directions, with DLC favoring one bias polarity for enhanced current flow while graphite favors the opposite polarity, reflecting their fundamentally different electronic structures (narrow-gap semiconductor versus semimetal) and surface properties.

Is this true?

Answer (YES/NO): YES